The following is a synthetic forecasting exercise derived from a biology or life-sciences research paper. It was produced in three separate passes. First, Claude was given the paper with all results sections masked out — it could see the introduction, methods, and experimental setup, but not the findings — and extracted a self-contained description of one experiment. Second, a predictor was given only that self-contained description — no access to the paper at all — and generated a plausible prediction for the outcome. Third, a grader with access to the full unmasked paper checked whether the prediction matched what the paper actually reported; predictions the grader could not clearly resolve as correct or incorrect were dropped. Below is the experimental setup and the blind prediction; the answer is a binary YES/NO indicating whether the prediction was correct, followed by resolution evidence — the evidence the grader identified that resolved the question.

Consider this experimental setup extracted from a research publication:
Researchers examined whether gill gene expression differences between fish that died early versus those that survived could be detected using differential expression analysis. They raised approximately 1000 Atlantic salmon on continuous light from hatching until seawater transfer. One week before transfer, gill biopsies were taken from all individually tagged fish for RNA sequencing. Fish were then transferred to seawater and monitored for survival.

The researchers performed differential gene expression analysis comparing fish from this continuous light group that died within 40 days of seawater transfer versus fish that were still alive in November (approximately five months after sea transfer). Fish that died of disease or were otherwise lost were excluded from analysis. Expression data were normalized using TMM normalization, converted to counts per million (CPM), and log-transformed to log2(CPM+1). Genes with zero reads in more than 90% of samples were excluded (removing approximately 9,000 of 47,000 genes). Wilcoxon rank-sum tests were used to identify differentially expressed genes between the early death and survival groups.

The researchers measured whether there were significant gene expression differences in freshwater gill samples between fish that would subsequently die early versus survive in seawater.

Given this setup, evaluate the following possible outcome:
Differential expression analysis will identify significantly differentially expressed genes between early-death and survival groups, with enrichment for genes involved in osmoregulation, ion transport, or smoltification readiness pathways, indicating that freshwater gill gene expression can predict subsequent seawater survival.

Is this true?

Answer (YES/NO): YES